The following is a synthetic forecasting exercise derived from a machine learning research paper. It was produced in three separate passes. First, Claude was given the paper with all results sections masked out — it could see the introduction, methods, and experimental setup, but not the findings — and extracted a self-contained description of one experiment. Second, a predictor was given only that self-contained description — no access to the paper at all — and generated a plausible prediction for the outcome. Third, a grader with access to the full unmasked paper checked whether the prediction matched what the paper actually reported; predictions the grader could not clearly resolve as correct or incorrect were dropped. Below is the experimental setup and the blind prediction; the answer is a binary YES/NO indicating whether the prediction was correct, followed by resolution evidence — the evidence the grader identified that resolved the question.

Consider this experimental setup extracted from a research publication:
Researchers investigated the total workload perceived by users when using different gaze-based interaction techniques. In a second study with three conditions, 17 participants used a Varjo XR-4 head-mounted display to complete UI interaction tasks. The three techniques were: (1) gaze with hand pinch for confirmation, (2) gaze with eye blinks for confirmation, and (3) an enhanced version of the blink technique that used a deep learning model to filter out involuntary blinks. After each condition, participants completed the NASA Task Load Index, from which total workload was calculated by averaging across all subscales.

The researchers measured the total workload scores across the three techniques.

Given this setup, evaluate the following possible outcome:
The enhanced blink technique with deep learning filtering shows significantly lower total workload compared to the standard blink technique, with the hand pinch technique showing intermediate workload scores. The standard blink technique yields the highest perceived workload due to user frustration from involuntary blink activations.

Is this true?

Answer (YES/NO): NO